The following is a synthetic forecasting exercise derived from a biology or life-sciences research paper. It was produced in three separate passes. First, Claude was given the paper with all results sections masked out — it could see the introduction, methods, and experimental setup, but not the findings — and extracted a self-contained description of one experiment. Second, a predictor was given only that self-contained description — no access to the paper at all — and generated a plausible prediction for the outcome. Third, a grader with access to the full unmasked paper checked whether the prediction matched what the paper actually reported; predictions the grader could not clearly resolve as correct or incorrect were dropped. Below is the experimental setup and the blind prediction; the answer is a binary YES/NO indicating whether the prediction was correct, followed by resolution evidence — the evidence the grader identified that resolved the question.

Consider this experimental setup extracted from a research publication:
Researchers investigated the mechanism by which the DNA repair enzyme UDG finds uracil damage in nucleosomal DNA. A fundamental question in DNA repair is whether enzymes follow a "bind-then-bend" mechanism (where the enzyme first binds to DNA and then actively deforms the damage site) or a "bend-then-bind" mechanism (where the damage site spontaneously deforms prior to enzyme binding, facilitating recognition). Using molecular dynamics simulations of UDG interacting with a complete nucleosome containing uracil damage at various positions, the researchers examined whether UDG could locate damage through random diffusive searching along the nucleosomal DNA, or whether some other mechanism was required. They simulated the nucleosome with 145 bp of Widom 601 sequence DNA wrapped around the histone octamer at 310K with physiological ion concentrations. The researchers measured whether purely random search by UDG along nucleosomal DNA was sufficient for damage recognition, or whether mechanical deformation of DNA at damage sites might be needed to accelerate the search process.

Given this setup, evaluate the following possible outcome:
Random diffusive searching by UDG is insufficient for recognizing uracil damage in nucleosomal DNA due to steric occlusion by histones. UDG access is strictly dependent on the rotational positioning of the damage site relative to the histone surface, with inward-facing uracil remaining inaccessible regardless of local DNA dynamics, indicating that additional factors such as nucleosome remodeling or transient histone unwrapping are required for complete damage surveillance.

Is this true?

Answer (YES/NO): YES